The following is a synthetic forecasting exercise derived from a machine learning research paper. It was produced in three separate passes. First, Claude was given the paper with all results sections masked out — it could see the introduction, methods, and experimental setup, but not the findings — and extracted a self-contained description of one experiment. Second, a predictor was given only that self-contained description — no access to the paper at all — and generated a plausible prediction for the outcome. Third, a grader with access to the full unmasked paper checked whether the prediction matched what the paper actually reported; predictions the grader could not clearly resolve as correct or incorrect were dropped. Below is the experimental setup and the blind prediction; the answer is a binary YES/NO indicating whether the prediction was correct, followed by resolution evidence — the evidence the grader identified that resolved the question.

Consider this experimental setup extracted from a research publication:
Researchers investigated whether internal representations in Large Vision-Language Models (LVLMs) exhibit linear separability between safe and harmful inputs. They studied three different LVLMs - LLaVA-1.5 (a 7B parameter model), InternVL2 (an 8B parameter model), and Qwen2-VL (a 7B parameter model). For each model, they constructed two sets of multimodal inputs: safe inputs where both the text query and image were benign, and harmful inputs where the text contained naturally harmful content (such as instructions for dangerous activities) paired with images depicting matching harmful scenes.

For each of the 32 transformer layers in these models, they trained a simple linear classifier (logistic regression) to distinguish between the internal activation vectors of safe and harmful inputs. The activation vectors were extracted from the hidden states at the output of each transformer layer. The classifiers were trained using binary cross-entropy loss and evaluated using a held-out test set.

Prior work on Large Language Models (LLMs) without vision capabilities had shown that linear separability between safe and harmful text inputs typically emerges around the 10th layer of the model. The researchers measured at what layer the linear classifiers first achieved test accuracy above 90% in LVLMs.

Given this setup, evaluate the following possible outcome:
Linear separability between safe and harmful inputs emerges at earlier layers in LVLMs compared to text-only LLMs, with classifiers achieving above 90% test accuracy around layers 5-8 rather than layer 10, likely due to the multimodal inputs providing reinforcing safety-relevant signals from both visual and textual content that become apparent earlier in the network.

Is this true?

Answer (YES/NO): NO